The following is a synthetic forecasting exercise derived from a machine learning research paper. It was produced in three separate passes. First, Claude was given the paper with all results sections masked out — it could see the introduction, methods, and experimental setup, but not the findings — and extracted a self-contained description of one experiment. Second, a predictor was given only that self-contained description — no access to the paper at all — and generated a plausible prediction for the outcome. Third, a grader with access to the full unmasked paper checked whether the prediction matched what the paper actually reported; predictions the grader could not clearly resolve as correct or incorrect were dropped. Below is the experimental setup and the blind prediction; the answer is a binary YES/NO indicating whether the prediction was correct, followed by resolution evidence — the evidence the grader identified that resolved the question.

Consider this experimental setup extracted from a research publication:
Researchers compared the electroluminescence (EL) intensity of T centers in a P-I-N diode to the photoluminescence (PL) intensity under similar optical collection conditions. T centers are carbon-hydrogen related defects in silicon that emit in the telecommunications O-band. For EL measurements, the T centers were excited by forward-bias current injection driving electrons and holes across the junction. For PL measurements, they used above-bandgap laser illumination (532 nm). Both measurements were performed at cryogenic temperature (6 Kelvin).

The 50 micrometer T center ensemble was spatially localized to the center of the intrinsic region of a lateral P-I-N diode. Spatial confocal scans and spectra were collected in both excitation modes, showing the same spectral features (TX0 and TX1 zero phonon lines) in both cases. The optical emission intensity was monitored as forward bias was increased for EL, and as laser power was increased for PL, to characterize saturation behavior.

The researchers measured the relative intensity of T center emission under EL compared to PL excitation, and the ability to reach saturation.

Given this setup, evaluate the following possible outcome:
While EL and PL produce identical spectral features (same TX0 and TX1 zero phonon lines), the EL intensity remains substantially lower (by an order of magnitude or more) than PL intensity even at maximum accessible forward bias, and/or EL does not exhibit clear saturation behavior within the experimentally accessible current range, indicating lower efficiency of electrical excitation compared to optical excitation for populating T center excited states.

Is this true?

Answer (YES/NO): YES